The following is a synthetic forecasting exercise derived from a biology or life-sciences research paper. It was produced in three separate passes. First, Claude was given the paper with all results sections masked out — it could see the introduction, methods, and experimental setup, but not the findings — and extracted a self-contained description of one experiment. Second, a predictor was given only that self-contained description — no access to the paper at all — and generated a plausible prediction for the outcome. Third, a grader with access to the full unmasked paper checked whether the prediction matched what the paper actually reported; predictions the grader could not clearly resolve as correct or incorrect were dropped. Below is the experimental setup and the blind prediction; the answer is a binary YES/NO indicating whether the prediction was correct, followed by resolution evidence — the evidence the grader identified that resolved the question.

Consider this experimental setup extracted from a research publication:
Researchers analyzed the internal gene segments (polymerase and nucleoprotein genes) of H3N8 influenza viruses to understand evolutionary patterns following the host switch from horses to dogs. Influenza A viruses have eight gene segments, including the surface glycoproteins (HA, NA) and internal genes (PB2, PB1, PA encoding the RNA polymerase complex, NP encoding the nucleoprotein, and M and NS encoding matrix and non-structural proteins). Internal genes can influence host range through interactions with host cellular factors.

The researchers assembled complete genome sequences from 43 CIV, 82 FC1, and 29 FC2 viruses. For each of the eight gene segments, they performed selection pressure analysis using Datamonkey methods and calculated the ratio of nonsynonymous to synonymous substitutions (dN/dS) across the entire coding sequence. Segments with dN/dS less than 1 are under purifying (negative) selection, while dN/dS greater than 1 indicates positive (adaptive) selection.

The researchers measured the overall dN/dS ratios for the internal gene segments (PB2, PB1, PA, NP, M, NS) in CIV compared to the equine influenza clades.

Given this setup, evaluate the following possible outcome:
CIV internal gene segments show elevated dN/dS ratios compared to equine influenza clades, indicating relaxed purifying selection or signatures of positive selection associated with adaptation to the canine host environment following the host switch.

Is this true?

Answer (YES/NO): NO